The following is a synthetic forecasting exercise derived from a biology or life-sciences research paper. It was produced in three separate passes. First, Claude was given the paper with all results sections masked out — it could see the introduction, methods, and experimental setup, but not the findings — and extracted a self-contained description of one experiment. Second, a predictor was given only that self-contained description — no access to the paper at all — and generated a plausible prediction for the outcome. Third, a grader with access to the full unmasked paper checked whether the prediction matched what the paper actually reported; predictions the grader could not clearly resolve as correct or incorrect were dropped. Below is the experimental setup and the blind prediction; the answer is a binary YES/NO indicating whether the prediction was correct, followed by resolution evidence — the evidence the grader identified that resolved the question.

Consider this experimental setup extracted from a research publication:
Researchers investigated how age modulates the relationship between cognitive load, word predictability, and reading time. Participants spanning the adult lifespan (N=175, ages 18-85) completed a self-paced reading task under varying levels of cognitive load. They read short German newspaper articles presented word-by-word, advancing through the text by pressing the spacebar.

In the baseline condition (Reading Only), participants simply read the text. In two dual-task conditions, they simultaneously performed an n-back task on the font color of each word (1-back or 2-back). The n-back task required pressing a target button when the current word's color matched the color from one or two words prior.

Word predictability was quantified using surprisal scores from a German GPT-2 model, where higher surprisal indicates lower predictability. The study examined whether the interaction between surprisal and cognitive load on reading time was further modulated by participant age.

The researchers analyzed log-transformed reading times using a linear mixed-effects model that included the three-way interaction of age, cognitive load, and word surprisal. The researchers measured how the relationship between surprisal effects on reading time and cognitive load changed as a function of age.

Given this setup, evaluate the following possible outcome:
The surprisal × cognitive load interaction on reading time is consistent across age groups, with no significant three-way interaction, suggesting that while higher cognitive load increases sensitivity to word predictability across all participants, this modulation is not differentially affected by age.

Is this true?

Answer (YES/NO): NO